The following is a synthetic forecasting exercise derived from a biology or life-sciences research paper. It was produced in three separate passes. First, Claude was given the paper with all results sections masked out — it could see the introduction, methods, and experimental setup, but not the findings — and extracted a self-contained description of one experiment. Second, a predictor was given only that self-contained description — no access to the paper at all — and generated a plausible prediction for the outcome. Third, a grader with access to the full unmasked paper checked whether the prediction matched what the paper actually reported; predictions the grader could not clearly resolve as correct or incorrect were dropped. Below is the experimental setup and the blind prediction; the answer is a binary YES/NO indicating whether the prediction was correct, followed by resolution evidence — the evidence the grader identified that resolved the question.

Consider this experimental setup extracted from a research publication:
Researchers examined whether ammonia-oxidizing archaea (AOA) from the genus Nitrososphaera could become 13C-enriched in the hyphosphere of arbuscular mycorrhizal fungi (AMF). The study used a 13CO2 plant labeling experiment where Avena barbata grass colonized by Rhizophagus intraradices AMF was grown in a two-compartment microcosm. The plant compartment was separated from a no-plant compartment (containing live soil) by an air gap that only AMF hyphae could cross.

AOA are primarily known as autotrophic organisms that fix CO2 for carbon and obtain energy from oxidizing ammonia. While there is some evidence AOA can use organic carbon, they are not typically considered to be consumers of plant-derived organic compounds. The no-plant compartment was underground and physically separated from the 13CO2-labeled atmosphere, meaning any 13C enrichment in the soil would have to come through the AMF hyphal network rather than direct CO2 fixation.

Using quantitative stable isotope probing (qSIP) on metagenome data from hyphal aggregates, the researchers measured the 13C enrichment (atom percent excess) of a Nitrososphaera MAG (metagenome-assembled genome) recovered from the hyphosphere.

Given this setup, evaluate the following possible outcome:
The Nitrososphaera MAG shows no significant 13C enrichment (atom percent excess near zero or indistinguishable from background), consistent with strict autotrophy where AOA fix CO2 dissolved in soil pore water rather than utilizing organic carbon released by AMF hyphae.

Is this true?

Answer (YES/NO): NO